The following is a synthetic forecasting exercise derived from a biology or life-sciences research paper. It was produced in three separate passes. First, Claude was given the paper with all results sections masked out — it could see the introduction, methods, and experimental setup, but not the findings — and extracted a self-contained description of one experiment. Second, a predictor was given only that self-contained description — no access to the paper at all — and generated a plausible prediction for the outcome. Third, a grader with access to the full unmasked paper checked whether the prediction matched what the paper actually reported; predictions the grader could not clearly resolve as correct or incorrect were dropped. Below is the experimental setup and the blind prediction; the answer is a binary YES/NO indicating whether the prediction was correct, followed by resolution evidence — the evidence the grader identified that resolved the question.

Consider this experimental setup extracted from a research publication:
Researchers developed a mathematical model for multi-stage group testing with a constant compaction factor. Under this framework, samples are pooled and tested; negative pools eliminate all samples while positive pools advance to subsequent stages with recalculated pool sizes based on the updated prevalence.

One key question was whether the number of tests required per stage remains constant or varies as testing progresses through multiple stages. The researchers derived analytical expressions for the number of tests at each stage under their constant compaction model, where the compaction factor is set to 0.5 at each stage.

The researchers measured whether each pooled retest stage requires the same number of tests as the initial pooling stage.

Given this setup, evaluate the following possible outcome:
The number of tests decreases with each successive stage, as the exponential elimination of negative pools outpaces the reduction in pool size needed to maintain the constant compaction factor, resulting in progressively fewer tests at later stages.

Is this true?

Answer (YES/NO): NO